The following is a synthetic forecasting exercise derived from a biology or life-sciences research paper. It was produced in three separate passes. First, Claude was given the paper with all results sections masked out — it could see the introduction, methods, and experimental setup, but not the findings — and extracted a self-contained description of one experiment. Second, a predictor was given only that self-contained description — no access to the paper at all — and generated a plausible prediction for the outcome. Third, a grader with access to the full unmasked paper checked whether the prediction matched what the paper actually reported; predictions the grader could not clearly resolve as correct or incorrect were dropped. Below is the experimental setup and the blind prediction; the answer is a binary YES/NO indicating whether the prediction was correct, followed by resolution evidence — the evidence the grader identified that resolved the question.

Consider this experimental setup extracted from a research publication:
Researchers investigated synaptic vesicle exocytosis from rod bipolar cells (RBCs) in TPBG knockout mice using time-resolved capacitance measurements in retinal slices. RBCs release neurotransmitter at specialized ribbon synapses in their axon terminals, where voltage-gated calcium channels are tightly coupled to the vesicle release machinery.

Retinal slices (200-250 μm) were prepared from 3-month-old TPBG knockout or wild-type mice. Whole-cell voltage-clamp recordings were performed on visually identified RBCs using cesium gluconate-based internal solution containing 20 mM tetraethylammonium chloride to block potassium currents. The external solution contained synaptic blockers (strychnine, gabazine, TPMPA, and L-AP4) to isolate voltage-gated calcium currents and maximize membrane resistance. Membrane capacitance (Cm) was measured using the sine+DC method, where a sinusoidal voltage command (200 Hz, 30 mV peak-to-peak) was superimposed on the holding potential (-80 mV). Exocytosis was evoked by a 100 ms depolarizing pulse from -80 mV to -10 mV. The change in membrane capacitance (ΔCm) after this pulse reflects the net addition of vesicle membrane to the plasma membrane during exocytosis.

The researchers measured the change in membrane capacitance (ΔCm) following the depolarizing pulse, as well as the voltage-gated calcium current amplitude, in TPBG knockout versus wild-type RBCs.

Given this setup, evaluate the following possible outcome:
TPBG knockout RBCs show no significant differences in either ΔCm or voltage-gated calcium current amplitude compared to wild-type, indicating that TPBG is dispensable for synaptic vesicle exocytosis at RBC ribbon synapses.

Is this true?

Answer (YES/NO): NO